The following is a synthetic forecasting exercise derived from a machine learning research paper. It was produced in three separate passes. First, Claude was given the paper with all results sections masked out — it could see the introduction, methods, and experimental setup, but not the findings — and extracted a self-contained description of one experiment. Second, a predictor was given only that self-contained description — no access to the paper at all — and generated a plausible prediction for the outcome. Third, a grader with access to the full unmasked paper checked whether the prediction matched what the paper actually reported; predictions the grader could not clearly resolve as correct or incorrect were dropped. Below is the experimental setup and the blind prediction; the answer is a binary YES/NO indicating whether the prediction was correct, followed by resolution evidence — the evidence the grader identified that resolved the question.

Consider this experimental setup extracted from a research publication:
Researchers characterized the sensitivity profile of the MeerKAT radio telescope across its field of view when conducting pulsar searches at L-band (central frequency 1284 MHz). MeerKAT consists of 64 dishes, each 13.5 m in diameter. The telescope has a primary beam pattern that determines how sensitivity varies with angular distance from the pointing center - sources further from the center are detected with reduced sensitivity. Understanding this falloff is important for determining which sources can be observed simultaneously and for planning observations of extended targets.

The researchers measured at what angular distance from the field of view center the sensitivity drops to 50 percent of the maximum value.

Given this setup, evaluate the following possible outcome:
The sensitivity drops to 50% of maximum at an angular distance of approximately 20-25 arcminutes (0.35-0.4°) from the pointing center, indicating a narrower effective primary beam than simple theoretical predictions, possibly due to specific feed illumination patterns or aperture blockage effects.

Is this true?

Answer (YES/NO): NO